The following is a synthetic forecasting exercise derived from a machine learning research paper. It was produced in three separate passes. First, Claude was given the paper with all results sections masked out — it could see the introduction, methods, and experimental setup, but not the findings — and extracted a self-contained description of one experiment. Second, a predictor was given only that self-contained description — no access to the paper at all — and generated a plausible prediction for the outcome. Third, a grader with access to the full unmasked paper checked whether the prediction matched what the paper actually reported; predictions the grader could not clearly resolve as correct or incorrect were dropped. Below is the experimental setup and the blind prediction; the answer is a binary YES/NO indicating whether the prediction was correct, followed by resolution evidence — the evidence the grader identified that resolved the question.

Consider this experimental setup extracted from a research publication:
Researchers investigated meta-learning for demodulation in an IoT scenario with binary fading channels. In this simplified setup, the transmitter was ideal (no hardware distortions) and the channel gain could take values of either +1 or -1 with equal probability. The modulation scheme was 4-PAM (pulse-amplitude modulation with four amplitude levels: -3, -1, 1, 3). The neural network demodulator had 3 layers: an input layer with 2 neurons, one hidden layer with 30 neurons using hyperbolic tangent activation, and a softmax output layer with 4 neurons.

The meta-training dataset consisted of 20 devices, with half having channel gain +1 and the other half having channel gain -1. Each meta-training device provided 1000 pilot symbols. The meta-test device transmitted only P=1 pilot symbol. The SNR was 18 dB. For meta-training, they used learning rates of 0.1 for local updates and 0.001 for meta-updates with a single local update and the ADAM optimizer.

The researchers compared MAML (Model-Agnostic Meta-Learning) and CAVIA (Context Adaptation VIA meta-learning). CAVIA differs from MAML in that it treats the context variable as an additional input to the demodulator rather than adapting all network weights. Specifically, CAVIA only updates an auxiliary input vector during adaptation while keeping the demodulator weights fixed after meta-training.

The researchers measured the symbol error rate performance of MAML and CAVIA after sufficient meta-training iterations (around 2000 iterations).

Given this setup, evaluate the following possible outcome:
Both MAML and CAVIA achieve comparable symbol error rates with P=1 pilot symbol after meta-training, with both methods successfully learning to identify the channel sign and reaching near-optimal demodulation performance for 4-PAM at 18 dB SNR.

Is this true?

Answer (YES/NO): NO